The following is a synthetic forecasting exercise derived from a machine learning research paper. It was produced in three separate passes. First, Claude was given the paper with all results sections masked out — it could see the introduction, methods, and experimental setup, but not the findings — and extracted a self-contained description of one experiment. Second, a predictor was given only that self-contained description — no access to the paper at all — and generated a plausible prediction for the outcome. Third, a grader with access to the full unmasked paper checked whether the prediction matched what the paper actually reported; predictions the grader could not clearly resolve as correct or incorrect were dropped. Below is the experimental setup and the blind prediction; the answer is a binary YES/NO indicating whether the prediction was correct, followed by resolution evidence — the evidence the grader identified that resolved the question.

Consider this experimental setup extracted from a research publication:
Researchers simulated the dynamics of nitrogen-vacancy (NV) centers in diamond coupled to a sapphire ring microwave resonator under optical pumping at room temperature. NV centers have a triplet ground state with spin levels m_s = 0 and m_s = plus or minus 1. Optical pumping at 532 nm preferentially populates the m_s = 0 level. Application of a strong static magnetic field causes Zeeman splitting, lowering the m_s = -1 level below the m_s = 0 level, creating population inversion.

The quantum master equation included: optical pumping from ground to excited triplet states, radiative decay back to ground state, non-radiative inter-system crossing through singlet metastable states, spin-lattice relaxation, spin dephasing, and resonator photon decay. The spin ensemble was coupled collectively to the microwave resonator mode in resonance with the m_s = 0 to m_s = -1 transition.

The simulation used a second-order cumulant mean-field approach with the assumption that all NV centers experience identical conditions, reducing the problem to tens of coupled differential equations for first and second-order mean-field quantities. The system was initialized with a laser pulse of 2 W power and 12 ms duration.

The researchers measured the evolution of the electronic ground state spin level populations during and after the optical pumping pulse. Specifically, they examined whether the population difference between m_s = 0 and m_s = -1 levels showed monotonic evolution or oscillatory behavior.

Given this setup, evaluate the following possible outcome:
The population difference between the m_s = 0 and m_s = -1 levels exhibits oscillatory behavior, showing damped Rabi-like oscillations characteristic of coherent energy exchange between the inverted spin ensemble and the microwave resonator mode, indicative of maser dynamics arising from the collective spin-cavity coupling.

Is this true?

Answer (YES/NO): YES